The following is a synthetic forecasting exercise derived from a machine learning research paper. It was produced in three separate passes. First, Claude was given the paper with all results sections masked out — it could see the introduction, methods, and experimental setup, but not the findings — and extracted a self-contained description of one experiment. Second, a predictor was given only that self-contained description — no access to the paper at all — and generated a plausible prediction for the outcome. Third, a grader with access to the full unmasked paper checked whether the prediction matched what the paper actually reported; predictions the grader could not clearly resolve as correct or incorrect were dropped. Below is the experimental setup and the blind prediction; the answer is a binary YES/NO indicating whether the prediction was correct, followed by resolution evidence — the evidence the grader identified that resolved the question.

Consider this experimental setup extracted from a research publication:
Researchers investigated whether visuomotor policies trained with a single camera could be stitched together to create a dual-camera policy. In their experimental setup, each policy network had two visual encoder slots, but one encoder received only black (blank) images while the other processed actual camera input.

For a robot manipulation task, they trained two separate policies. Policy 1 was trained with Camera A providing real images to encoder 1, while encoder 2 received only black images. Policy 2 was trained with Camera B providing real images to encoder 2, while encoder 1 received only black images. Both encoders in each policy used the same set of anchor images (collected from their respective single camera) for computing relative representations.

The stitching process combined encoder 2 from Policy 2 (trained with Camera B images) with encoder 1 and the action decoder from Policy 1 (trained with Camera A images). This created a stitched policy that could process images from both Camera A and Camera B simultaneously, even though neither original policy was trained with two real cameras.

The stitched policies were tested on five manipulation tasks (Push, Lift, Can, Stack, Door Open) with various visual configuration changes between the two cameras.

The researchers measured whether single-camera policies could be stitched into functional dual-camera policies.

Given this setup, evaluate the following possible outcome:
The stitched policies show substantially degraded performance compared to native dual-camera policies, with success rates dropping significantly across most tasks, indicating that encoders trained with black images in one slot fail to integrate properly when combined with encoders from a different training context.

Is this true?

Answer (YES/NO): NO